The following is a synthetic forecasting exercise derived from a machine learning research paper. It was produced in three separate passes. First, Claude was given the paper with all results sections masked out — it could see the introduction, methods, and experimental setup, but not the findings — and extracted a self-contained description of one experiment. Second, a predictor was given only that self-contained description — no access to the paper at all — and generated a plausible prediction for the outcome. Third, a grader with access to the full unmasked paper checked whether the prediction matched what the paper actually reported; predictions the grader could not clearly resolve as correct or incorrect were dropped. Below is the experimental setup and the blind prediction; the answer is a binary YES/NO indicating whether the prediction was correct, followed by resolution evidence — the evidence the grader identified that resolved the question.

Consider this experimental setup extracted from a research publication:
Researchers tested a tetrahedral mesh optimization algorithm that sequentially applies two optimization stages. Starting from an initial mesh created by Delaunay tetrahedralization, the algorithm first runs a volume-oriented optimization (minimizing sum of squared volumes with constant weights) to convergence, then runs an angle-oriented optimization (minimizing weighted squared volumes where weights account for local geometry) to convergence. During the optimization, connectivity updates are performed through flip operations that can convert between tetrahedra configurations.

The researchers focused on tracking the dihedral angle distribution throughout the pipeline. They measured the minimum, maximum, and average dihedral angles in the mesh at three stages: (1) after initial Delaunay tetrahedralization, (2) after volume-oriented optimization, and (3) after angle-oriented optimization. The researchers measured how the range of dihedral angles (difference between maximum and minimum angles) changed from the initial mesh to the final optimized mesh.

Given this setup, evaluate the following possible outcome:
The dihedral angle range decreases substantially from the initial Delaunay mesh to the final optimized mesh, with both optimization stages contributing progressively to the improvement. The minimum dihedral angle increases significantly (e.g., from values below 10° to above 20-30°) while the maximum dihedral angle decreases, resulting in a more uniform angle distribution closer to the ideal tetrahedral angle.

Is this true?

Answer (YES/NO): NO